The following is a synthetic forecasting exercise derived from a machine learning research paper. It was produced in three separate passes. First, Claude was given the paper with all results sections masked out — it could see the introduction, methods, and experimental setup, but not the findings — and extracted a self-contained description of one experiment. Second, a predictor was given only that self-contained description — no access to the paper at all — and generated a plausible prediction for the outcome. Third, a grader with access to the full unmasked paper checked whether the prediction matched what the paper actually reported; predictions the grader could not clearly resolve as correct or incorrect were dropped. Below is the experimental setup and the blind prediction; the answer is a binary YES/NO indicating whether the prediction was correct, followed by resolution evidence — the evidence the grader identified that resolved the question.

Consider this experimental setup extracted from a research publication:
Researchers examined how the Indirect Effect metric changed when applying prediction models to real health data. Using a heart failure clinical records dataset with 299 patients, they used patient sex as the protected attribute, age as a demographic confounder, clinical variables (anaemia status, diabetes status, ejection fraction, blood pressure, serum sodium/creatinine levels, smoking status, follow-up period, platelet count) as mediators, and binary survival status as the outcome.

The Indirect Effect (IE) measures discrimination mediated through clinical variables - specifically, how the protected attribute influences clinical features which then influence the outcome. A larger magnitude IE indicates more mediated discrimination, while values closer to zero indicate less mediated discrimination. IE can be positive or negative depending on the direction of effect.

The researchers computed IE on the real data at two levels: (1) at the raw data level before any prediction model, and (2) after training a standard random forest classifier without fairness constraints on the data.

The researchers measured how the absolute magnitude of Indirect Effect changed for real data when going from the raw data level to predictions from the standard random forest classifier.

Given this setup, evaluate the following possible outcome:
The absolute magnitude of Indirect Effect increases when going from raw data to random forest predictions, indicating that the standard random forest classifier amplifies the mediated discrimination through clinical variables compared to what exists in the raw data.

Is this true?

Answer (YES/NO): NO